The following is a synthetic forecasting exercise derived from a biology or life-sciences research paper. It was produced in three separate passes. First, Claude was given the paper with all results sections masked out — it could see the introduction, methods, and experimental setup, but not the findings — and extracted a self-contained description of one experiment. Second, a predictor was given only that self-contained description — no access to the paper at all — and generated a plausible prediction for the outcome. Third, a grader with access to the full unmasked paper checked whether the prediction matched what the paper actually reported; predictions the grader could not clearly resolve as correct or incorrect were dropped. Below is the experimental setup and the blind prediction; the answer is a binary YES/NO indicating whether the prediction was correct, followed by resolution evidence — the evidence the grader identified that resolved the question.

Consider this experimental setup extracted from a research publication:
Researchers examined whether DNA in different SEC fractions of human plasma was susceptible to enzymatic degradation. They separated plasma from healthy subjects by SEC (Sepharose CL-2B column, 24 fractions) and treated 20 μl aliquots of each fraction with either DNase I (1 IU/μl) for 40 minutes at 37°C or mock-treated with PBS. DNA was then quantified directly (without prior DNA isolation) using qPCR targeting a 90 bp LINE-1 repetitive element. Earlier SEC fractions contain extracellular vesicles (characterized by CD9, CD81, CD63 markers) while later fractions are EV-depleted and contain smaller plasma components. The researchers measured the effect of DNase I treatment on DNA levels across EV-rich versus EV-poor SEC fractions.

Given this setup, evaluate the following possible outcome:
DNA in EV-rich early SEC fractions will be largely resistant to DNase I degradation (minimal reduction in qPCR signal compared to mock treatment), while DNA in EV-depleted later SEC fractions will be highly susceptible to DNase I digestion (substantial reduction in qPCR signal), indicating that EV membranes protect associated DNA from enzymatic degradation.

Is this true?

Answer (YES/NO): NO